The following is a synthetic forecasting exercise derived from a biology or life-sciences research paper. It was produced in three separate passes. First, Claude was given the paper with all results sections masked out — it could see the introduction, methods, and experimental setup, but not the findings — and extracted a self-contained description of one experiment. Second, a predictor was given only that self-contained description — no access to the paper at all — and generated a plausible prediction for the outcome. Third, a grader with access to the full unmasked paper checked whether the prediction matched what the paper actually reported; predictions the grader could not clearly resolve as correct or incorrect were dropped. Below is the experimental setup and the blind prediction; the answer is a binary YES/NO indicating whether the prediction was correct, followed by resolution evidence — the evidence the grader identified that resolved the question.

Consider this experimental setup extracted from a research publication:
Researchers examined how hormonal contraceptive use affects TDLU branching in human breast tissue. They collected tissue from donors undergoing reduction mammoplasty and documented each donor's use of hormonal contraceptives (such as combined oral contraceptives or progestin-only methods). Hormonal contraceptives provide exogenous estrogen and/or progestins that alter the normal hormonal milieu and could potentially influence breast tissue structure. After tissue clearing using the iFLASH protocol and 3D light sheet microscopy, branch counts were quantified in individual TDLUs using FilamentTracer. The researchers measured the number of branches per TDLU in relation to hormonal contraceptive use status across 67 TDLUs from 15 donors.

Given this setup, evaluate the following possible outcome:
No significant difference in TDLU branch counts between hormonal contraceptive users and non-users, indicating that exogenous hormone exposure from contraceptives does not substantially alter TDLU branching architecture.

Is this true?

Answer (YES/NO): YES